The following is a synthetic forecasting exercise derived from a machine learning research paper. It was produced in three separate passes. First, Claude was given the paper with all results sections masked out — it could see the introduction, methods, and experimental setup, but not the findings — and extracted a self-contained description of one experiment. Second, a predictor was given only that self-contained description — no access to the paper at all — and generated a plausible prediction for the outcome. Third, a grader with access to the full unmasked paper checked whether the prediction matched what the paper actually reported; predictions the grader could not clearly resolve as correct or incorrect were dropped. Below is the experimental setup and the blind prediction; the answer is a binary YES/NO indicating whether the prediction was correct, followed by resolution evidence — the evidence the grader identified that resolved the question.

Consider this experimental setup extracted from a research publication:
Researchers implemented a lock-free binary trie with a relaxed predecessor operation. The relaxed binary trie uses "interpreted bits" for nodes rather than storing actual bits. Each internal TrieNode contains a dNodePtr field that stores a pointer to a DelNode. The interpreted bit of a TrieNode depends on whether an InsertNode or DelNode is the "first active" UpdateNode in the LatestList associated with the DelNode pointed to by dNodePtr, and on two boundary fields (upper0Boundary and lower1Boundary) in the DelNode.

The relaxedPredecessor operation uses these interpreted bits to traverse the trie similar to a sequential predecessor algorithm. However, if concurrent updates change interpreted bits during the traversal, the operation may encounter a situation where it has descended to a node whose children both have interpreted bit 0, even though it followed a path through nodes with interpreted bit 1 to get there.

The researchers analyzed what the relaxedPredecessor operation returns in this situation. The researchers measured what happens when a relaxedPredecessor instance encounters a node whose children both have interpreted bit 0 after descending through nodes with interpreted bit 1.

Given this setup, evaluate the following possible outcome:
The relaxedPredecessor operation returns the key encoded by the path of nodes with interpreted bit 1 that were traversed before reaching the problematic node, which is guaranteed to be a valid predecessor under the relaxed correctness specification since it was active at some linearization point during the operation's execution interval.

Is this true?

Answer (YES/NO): NO